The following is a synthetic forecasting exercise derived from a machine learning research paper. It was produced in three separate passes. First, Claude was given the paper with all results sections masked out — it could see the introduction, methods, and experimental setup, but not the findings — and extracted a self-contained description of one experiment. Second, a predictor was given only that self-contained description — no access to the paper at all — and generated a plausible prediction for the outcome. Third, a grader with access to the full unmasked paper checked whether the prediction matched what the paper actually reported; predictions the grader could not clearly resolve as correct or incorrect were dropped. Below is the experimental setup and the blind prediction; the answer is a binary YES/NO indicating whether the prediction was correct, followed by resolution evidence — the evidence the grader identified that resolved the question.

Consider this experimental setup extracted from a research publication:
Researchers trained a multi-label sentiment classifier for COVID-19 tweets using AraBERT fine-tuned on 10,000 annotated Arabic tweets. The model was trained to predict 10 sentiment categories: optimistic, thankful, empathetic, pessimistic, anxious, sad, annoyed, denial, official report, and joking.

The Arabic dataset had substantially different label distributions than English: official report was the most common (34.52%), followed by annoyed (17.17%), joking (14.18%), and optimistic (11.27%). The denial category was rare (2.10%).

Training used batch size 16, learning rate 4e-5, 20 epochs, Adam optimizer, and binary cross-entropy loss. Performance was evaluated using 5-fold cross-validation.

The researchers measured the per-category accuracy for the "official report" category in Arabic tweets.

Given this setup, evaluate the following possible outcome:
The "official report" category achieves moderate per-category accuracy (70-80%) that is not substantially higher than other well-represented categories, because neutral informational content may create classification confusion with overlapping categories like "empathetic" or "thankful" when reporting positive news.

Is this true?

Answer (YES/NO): NO